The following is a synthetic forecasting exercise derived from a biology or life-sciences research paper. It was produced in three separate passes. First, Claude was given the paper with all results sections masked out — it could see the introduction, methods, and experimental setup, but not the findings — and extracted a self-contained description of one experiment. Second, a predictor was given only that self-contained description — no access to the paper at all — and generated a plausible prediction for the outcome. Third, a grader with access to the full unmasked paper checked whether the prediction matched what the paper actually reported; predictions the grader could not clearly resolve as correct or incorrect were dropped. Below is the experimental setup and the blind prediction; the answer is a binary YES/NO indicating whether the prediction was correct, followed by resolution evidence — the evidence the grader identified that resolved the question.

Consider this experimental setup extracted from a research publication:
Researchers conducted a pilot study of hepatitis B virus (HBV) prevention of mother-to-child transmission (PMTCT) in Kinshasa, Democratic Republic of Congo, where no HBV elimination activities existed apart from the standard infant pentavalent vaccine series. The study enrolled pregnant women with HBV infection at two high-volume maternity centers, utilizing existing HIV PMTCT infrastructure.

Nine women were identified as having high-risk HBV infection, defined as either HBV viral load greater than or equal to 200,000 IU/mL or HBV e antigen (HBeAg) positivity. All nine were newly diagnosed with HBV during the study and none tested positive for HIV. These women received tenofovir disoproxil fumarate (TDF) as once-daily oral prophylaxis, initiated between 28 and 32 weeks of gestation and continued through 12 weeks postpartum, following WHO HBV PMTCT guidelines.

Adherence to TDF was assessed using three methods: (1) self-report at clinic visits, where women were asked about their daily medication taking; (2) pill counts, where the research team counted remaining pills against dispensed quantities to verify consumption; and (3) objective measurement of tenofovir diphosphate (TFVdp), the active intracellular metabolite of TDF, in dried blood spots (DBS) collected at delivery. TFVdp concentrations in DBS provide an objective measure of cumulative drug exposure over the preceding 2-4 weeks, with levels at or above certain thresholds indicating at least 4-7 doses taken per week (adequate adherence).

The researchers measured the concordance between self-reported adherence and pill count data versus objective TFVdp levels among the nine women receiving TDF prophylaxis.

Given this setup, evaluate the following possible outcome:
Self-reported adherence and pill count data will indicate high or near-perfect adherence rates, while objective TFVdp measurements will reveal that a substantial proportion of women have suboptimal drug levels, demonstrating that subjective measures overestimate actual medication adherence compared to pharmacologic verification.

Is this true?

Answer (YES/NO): YES